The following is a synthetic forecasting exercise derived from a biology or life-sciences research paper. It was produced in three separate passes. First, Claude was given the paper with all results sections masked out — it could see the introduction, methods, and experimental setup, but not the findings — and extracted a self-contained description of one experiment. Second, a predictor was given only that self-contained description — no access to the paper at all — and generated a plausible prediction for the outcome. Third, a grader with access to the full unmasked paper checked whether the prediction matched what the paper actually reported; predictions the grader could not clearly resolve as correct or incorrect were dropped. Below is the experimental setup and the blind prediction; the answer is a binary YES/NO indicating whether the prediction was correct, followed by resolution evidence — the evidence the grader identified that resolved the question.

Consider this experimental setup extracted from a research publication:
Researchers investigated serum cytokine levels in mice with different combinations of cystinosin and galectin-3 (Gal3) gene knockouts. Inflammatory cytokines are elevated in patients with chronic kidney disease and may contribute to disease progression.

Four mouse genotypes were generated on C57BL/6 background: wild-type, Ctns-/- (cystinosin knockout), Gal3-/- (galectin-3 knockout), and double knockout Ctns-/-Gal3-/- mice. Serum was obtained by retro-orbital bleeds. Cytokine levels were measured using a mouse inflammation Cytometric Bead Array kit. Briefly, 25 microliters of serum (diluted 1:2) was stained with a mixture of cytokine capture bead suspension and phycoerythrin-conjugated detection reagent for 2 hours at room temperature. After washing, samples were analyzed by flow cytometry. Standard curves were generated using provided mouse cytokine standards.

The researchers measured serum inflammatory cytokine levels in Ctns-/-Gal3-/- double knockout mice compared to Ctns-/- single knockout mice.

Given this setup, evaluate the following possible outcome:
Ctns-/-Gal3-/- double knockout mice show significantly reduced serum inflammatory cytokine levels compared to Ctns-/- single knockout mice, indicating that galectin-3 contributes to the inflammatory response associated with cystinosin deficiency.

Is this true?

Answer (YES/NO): NO